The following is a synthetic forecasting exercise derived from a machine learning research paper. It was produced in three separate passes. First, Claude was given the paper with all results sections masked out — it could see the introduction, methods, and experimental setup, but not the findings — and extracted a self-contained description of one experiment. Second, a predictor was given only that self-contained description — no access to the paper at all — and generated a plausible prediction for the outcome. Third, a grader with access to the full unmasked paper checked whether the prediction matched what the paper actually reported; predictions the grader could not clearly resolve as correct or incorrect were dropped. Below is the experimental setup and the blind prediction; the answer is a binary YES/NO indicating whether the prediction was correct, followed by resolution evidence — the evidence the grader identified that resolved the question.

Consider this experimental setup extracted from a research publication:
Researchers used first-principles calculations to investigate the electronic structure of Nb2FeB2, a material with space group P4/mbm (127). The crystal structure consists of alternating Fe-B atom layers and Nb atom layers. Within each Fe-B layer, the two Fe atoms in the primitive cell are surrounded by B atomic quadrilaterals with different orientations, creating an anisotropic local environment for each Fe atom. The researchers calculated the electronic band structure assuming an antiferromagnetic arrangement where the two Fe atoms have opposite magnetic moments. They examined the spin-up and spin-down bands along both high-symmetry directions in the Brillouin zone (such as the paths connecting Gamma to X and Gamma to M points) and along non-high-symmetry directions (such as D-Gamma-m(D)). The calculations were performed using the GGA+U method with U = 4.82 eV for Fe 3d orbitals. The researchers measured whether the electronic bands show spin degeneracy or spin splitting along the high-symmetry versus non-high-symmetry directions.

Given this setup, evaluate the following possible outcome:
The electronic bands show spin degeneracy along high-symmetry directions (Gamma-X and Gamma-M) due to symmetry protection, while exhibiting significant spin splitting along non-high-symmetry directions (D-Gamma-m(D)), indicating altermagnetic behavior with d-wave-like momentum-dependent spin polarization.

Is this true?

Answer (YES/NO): NO